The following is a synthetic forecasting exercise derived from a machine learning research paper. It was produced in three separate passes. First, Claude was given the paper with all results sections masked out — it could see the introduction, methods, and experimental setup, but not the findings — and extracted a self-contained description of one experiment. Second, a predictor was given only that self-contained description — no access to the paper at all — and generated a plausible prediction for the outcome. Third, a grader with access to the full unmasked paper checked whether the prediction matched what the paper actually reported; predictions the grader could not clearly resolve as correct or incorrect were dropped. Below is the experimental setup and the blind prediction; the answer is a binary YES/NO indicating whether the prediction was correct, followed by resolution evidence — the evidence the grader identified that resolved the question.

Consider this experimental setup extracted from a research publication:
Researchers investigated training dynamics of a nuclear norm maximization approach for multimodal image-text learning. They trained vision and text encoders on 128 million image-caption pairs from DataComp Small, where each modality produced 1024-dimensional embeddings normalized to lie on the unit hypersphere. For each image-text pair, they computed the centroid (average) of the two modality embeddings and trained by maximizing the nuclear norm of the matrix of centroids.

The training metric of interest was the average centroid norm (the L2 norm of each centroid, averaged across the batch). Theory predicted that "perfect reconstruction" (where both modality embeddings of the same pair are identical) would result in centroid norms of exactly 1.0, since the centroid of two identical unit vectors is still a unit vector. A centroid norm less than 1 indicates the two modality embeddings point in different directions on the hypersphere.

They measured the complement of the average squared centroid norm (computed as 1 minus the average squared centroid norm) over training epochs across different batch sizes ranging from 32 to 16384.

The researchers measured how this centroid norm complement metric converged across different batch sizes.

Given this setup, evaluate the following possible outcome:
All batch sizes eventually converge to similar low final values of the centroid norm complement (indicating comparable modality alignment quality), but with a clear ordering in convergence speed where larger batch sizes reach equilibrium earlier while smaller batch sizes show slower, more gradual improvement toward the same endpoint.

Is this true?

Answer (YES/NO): NO